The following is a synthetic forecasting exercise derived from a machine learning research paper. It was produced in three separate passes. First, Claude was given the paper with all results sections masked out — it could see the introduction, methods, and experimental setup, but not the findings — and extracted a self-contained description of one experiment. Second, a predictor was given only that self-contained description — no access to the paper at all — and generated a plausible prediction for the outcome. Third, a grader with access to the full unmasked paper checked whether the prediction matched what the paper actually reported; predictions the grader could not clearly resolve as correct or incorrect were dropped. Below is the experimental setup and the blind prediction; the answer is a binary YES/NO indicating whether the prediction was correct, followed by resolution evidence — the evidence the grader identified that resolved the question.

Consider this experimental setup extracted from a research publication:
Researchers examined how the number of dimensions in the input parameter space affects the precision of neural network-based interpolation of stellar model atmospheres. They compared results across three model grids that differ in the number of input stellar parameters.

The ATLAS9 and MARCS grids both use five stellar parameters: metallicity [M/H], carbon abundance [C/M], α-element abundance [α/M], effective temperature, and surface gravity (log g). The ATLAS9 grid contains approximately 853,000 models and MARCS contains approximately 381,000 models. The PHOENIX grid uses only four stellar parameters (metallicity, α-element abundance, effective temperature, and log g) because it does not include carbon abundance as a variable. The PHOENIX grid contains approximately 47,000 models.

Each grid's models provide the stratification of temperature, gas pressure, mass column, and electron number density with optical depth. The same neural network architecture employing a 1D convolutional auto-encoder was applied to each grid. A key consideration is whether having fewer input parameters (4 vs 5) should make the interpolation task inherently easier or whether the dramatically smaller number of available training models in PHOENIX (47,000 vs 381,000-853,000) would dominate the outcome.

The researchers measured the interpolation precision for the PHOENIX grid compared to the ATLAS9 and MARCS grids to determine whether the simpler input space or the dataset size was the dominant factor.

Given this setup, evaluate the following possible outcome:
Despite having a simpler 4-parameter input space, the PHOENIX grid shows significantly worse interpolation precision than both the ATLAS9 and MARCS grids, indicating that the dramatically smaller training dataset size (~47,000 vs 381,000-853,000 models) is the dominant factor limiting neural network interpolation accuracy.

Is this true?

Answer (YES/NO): YES